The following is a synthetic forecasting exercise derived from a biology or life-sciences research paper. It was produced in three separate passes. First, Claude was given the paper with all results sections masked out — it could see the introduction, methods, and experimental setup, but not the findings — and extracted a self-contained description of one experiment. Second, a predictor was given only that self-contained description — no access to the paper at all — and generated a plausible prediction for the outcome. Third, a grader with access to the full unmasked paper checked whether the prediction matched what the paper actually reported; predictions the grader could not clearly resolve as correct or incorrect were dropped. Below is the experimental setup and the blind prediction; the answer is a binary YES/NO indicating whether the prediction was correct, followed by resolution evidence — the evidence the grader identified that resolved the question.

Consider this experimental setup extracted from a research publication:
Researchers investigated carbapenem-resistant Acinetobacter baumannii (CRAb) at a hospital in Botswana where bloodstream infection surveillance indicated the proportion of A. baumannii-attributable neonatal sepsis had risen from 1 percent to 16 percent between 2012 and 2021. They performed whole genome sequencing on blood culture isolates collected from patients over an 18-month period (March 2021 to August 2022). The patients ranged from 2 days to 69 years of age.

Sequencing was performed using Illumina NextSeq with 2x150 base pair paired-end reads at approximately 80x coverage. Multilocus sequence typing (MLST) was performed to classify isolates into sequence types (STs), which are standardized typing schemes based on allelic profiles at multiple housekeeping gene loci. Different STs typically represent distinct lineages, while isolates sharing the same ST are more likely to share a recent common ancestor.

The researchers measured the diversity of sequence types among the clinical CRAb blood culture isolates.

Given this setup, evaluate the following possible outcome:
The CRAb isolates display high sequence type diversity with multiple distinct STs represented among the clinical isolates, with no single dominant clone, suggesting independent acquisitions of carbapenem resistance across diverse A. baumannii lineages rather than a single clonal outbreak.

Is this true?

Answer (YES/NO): NO